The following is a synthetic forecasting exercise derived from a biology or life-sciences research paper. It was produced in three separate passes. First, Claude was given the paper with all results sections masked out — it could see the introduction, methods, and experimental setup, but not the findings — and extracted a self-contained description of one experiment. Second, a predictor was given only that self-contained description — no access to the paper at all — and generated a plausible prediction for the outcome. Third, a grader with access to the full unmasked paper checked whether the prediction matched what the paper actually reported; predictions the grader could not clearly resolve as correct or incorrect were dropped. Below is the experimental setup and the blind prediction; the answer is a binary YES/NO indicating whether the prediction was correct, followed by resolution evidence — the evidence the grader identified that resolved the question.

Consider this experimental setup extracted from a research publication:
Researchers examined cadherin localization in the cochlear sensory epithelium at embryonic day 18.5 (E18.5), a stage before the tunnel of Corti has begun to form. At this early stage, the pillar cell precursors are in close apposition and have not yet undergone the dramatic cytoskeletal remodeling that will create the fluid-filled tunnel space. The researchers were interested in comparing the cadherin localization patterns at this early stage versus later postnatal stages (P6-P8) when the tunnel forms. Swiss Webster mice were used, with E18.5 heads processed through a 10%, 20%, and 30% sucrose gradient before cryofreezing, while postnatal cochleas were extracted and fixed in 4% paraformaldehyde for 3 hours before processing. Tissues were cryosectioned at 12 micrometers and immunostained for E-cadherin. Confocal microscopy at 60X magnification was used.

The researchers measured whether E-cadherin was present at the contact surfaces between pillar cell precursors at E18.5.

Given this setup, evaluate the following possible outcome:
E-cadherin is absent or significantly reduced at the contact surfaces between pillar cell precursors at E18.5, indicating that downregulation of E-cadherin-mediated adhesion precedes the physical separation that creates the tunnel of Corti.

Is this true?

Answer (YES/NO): NO